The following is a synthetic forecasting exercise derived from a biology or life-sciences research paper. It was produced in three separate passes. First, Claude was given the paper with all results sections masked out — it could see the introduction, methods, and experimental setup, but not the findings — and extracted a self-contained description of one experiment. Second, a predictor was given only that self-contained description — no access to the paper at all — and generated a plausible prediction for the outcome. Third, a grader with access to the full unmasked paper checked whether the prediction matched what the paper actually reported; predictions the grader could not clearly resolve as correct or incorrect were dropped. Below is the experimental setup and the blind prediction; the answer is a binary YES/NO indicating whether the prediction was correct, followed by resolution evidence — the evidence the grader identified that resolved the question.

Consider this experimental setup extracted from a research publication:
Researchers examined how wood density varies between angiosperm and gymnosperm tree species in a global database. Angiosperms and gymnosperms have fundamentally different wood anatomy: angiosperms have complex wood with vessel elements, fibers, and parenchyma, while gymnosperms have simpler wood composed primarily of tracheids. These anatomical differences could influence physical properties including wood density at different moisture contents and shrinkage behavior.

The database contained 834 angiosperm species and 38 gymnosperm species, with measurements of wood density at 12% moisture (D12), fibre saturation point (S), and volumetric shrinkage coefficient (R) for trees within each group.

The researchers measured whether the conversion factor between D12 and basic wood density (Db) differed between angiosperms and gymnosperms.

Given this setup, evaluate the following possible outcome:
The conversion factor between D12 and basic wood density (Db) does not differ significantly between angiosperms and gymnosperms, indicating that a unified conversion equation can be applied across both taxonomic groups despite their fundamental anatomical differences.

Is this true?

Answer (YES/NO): NO